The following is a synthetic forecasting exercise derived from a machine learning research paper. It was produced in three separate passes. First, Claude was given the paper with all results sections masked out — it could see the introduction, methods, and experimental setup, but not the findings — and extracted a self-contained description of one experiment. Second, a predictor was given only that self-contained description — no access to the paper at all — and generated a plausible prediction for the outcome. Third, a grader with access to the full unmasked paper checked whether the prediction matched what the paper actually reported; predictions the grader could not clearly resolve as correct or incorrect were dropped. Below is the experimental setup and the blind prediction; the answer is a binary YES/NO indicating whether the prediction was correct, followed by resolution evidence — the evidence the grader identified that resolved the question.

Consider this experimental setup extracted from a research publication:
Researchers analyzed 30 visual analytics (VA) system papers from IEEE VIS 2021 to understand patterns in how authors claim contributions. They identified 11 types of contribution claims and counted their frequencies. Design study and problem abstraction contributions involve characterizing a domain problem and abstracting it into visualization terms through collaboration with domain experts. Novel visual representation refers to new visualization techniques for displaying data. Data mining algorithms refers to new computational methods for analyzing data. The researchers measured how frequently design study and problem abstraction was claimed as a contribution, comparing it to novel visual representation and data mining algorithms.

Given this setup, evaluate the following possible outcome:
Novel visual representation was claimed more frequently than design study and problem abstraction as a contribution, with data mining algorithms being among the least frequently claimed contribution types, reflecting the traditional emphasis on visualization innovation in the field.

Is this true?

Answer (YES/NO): NO